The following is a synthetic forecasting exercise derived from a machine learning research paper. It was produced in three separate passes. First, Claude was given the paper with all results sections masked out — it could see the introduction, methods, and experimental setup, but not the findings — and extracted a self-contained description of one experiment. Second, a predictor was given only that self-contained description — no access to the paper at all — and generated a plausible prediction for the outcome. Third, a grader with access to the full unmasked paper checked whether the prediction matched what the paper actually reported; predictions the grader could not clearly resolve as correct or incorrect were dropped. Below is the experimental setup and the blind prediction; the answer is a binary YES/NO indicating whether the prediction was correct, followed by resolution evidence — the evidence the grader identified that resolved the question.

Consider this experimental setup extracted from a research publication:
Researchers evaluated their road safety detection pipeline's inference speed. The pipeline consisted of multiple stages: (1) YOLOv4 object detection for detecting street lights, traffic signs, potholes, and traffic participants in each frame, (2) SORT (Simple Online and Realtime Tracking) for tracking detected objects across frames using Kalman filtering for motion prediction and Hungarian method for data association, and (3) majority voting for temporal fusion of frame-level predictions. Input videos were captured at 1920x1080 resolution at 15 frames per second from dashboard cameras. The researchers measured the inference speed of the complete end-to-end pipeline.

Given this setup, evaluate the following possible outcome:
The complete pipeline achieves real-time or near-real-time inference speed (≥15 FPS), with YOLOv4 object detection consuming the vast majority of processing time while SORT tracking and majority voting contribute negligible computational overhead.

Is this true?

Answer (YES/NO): NO